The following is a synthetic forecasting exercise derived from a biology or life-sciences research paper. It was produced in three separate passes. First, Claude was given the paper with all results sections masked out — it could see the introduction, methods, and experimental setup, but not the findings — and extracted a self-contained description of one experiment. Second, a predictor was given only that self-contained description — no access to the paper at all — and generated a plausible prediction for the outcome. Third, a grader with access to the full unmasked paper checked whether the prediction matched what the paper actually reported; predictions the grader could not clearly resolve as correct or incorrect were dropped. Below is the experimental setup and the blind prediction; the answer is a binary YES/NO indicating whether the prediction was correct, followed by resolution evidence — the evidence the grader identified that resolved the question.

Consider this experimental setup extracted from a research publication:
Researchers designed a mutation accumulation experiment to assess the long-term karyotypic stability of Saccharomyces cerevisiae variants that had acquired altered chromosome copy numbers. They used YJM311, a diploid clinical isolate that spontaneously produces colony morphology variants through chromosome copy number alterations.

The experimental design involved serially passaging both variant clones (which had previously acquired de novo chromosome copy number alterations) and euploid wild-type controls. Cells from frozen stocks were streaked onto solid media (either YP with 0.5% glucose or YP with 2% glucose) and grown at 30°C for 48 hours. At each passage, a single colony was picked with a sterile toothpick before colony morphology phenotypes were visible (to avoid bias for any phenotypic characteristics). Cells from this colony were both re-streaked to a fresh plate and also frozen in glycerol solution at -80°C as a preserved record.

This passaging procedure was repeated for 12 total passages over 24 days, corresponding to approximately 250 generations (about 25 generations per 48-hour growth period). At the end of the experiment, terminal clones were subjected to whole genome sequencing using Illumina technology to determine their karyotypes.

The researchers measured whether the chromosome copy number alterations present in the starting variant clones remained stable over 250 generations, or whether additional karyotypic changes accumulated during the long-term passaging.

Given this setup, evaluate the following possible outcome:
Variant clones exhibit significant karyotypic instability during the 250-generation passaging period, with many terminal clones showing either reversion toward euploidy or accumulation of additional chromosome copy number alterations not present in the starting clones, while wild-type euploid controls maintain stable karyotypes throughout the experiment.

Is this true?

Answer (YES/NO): NO